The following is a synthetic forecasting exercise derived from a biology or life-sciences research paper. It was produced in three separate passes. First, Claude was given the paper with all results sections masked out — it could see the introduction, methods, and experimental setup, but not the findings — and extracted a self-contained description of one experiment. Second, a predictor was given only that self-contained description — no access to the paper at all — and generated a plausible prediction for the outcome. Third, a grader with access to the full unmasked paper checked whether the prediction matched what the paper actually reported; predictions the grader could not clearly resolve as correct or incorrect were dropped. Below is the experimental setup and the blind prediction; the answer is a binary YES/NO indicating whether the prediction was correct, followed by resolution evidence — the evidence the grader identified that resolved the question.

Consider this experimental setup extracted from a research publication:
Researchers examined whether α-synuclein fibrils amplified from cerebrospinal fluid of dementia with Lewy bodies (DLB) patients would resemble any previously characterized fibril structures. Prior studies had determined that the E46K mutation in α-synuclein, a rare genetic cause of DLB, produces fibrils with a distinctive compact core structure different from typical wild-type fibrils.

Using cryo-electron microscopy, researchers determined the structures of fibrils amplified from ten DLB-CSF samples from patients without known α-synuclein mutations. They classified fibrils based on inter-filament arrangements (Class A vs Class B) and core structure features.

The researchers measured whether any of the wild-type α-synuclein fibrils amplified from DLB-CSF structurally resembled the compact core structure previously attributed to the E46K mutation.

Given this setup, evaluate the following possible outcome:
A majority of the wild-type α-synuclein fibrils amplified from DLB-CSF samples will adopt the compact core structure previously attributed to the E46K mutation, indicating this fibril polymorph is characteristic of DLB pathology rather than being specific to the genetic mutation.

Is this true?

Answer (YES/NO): NO